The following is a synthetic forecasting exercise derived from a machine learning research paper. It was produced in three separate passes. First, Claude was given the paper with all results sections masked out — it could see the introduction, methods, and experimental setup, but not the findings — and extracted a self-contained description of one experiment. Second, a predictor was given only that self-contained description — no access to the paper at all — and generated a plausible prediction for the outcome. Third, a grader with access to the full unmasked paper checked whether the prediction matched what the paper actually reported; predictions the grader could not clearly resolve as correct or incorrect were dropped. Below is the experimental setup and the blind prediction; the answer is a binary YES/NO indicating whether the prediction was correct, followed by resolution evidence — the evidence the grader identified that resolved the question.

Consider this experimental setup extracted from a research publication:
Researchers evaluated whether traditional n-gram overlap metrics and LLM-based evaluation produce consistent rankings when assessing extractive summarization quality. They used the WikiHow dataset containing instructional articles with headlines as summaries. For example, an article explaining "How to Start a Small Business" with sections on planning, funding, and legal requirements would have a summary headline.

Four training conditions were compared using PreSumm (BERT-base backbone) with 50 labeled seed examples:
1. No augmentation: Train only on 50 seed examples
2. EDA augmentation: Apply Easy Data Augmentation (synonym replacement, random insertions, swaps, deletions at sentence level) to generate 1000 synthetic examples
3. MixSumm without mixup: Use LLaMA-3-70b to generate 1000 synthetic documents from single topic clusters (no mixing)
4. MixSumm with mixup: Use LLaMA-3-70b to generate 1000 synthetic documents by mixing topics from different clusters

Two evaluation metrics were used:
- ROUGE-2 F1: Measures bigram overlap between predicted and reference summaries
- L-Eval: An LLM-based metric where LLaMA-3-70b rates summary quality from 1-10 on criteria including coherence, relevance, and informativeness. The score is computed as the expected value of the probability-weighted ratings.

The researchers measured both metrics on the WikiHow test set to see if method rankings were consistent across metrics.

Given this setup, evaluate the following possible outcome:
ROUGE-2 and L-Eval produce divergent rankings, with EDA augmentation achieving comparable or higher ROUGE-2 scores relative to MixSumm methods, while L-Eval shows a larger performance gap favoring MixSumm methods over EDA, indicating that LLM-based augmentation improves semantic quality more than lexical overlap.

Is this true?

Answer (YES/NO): NO